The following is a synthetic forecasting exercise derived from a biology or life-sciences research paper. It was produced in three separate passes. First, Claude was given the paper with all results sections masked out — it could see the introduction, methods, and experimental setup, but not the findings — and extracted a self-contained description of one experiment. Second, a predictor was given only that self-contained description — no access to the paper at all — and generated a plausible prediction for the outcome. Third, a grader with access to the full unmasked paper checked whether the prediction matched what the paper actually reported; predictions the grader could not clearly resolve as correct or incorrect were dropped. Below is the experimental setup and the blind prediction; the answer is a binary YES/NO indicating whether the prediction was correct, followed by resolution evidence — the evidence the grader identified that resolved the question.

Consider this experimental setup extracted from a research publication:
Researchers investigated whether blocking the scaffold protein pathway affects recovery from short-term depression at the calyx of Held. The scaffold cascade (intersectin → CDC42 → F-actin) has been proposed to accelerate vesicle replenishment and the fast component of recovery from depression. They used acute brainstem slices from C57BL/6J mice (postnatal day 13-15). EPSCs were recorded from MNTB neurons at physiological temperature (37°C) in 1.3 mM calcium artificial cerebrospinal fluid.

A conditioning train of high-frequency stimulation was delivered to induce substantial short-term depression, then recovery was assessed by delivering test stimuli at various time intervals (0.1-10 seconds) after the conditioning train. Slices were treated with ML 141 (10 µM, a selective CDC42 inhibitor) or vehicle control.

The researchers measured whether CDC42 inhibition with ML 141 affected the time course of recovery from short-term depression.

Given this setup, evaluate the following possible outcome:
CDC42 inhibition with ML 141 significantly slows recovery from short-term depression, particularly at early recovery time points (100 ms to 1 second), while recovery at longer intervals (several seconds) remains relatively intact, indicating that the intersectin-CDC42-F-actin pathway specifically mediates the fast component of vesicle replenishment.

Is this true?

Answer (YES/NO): NO